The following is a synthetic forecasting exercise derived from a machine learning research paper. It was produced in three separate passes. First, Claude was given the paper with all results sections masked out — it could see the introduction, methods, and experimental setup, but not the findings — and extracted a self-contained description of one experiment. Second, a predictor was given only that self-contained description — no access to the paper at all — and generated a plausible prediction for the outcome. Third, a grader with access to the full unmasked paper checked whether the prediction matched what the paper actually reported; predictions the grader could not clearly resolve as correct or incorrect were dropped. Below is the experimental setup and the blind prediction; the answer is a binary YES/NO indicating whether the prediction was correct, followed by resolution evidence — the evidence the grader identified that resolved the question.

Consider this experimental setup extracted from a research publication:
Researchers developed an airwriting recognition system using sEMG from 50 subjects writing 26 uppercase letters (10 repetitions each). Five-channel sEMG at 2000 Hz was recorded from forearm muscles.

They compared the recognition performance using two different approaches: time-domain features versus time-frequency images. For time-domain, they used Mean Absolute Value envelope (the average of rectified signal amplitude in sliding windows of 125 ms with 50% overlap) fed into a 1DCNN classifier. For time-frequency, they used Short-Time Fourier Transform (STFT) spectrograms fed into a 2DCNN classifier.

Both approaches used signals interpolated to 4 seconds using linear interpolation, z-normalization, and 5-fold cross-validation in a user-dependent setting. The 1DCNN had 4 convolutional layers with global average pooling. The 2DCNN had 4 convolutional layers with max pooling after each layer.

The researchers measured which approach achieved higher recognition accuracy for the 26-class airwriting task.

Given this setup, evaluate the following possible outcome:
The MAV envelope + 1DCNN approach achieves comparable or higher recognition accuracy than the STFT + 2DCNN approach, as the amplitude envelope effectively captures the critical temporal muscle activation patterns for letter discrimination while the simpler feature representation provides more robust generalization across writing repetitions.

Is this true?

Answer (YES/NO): NO